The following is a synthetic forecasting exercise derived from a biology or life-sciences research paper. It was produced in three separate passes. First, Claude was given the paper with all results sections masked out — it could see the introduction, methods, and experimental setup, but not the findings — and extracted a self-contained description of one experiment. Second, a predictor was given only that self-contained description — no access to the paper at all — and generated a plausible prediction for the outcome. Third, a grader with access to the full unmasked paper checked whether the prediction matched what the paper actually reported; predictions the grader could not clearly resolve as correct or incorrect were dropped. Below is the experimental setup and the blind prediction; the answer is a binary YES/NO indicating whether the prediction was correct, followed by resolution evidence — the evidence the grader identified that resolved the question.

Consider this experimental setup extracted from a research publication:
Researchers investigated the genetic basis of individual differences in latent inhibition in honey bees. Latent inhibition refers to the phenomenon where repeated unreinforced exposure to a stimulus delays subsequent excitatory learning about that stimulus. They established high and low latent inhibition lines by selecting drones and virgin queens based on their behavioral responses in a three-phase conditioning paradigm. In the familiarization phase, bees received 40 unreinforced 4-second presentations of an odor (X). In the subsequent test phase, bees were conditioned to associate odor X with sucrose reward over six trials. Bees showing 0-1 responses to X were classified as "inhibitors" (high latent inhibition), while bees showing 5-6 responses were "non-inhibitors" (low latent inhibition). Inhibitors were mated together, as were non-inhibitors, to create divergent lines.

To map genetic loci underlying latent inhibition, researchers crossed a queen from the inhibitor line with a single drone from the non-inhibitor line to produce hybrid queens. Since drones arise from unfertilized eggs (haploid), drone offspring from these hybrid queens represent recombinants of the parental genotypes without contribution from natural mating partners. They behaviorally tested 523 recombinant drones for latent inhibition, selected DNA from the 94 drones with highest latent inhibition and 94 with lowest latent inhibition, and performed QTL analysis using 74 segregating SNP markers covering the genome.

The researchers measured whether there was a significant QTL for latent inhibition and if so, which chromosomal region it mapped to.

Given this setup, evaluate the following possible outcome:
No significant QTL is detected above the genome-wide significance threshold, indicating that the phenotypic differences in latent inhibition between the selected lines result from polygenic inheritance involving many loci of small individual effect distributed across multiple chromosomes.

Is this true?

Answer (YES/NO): NO